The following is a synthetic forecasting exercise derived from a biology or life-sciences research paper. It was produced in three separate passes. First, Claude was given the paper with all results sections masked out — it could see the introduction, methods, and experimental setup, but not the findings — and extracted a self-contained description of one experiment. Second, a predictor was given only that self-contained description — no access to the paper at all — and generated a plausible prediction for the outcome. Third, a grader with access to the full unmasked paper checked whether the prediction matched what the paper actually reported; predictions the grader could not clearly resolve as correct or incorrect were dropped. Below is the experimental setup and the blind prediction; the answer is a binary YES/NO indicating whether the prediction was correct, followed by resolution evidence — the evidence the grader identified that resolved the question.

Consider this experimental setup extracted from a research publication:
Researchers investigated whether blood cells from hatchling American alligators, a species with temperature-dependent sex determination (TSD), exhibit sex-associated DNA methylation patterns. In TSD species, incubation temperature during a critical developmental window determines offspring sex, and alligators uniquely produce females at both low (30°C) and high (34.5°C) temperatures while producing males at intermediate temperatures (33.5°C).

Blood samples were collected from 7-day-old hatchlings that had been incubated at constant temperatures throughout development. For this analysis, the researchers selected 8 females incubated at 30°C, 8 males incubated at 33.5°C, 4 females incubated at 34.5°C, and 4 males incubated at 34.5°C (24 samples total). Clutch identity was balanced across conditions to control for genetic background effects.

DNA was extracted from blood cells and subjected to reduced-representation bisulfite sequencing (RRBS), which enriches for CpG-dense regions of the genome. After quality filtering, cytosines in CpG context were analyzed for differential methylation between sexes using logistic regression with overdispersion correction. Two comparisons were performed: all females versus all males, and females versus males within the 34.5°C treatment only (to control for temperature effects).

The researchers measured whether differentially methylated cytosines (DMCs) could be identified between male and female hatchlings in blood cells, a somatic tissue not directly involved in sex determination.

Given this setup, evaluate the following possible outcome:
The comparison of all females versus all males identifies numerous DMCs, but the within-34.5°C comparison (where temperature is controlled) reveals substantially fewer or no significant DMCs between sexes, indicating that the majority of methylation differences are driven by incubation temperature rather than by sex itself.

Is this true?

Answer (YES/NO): NO